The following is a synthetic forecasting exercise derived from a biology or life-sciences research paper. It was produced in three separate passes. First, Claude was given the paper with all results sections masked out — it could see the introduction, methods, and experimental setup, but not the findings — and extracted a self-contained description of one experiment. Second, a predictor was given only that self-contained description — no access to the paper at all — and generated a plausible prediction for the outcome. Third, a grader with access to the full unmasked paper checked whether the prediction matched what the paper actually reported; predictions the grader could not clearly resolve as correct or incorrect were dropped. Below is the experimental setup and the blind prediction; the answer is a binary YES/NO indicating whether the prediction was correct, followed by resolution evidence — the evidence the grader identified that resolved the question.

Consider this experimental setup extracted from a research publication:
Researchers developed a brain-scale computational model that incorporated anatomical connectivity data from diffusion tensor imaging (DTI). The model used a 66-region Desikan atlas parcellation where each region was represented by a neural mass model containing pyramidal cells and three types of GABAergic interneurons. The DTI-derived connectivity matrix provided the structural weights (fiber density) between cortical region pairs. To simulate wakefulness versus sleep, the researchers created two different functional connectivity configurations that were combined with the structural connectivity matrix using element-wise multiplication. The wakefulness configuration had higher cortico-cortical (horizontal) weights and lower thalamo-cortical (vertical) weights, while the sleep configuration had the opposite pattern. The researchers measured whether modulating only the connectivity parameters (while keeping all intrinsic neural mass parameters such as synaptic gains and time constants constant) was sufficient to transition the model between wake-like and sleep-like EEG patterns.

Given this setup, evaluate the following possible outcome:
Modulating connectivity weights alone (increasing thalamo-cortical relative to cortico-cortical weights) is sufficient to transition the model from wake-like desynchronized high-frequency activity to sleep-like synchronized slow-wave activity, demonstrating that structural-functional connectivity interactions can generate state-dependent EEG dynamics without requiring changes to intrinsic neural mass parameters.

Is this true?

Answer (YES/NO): YES